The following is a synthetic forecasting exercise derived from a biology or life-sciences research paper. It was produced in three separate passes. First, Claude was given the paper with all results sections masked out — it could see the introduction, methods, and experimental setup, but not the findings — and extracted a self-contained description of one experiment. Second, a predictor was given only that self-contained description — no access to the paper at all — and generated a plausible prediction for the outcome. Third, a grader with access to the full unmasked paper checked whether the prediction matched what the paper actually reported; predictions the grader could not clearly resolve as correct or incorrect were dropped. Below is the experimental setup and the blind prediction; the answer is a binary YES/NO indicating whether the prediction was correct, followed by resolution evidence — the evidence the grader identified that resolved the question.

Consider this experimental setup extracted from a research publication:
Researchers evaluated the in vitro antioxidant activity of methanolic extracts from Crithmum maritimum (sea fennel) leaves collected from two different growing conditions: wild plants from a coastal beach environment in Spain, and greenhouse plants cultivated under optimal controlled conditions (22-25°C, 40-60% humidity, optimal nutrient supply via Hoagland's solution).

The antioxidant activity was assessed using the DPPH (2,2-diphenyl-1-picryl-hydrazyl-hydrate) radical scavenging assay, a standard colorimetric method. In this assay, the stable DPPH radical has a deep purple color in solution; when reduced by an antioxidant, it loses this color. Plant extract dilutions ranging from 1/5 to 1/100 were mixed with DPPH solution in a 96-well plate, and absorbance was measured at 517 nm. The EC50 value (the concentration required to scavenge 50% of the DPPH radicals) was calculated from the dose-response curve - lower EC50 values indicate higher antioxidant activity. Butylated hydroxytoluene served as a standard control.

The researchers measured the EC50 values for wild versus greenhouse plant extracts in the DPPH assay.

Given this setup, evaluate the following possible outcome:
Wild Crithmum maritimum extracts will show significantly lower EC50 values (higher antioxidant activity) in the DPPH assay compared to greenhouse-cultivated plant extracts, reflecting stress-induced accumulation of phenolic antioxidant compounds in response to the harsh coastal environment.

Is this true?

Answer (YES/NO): YES